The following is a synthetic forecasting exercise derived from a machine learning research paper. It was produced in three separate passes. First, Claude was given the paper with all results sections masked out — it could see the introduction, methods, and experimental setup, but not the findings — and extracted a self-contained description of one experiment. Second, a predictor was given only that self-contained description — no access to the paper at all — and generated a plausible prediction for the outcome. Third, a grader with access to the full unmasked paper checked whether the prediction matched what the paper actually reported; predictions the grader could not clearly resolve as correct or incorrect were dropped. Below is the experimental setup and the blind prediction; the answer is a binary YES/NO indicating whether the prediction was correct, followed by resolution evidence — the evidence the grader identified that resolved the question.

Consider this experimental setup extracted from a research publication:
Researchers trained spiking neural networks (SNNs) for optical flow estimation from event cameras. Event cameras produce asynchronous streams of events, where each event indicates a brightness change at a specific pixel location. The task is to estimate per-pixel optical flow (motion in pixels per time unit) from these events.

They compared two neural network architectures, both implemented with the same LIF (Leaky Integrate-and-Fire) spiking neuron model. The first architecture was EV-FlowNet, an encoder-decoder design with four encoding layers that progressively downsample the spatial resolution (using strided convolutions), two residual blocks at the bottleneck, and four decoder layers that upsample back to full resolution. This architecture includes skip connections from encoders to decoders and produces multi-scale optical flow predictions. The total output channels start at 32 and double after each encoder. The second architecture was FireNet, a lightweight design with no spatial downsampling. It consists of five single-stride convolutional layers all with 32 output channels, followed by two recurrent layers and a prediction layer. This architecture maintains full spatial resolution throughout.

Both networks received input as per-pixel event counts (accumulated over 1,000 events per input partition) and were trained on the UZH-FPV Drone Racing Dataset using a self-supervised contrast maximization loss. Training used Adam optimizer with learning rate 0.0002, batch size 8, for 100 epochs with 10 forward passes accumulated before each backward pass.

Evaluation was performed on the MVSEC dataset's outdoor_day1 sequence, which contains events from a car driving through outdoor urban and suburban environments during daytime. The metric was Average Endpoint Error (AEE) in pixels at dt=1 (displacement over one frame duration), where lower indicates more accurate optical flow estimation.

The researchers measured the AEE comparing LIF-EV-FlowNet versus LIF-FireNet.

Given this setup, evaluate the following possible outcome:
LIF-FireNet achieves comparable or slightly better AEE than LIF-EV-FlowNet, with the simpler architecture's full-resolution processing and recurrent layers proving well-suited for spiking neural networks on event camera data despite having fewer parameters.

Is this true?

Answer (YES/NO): NO